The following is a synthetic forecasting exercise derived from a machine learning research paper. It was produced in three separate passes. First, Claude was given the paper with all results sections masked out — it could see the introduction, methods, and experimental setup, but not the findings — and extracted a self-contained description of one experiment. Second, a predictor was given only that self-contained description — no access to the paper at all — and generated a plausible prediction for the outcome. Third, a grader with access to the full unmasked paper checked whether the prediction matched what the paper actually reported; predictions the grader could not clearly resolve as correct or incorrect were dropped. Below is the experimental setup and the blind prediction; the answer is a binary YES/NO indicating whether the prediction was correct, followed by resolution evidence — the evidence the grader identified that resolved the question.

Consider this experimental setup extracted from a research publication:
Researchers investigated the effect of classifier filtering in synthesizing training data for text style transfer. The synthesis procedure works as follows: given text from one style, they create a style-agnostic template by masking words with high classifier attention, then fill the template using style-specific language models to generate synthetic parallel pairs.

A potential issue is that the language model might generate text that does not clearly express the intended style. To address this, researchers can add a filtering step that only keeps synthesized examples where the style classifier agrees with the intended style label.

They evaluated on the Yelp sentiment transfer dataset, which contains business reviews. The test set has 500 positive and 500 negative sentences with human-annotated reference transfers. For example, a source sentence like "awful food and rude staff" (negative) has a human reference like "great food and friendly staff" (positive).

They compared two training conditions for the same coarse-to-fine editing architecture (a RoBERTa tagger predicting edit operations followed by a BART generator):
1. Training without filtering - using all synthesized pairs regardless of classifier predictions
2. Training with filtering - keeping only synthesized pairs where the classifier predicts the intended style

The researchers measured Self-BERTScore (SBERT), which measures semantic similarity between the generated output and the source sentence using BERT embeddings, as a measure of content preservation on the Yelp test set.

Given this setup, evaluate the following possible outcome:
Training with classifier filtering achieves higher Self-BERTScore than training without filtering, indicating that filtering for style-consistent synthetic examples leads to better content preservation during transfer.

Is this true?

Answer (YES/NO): YES